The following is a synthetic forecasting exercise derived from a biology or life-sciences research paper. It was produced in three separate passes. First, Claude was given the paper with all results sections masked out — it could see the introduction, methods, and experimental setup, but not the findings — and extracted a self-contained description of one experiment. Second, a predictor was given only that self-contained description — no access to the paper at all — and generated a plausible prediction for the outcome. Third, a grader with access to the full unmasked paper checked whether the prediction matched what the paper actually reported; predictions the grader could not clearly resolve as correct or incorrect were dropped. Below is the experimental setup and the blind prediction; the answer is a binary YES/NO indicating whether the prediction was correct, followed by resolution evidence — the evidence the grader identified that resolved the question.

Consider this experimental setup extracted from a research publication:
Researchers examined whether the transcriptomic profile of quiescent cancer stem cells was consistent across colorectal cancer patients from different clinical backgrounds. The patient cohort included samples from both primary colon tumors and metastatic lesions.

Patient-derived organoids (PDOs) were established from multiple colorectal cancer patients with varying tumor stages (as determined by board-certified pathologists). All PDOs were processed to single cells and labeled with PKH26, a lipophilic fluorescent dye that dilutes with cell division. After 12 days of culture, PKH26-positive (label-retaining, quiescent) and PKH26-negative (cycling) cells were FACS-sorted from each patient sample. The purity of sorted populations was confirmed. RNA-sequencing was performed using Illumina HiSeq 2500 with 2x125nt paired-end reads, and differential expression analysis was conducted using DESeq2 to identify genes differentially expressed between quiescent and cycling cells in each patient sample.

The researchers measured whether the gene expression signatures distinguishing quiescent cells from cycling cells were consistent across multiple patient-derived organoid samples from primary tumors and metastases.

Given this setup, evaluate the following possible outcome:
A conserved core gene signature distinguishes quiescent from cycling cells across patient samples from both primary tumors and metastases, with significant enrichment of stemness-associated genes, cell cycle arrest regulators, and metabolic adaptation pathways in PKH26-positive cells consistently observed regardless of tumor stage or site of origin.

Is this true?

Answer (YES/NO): NO